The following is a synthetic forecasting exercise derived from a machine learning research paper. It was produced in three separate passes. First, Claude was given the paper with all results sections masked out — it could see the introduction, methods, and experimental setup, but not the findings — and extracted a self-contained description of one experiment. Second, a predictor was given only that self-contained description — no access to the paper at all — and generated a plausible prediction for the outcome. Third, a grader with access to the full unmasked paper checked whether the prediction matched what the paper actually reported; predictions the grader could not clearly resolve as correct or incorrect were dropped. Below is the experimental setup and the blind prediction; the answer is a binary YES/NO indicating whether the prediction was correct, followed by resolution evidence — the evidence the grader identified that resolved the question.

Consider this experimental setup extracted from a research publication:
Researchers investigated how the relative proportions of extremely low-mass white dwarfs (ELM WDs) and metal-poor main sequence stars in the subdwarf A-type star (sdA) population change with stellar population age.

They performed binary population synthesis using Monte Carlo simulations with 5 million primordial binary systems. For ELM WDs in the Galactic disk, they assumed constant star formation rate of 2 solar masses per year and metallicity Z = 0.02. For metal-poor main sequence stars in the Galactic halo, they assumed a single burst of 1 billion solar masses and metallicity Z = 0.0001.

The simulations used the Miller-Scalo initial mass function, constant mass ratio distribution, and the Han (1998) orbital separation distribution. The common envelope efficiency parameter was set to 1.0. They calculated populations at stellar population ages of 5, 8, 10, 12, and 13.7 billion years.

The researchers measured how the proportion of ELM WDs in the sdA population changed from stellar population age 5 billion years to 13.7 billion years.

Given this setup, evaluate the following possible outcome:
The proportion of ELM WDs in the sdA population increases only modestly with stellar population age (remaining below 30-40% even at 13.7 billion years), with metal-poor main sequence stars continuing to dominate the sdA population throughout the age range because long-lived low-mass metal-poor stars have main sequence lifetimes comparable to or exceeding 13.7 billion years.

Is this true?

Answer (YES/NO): YES